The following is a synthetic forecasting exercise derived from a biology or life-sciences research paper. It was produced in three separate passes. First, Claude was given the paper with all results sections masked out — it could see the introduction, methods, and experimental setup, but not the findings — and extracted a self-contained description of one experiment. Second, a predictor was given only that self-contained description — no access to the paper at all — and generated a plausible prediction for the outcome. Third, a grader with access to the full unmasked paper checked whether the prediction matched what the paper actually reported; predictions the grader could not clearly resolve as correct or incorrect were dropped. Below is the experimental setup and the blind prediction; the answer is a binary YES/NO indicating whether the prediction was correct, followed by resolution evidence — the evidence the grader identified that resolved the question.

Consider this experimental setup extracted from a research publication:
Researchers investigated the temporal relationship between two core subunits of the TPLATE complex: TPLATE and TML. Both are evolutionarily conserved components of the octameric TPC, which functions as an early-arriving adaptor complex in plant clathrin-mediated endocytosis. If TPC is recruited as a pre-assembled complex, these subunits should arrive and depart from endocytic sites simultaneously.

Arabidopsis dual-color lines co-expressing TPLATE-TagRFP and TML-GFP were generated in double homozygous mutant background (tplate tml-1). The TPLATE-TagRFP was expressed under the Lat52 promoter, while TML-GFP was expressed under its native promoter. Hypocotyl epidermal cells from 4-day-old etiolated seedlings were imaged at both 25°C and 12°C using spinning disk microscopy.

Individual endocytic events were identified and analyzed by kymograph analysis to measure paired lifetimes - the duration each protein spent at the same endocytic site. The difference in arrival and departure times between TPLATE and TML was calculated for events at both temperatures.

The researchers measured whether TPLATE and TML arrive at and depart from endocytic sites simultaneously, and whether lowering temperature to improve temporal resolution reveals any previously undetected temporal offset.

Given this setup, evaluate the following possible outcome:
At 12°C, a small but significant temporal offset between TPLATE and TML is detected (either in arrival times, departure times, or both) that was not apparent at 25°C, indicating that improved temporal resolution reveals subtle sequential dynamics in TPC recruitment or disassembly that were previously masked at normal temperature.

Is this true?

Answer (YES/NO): NO